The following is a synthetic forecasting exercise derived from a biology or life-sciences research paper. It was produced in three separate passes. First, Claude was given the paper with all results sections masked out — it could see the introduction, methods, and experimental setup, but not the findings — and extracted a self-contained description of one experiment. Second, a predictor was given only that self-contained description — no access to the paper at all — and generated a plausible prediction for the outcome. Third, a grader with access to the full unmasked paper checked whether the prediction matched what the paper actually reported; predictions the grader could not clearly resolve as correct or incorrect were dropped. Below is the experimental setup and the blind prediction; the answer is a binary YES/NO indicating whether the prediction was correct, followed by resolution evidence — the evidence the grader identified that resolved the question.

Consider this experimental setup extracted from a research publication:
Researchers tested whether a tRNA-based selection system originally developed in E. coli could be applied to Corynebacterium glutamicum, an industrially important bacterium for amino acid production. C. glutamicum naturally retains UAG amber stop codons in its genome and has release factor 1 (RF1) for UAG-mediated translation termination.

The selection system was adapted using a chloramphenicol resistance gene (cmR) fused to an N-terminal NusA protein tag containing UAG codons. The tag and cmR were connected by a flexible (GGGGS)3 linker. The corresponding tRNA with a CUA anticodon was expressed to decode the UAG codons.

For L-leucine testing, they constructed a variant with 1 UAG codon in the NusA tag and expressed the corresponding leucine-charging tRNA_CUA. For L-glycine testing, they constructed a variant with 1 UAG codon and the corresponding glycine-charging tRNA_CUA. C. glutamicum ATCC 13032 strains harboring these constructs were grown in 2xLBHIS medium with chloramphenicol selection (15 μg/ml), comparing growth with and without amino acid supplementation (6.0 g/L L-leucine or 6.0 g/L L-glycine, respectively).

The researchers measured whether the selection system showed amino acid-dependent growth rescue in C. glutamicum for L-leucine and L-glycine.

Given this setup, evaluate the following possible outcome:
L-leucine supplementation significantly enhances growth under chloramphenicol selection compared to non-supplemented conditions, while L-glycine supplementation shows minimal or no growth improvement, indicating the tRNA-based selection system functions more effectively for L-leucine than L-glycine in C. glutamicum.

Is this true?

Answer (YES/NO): NO